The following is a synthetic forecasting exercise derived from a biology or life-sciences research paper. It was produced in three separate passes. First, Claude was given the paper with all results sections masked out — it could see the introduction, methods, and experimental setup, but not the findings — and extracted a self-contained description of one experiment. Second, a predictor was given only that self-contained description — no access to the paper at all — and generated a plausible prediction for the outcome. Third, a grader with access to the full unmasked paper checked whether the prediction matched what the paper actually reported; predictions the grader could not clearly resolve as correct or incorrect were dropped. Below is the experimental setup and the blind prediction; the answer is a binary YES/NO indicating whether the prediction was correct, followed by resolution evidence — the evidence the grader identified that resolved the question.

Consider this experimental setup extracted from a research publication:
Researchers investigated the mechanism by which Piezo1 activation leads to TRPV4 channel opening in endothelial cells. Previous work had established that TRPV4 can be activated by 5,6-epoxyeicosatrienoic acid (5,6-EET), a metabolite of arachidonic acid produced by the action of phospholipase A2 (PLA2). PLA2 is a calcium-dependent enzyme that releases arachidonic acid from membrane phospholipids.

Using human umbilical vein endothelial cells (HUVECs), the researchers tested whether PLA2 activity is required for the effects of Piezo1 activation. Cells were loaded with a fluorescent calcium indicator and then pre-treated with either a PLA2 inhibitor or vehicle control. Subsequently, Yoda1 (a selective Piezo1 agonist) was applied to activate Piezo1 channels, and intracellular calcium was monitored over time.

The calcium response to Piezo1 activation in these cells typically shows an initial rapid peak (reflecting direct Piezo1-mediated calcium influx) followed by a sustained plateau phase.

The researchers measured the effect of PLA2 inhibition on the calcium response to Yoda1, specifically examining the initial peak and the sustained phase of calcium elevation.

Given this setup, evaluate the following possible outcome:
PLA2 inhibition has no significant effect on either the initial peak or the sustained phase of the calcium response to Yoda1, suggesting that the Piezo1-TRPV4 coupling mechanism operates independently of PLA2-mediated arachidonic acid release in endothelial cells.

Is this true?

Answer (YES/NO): NO